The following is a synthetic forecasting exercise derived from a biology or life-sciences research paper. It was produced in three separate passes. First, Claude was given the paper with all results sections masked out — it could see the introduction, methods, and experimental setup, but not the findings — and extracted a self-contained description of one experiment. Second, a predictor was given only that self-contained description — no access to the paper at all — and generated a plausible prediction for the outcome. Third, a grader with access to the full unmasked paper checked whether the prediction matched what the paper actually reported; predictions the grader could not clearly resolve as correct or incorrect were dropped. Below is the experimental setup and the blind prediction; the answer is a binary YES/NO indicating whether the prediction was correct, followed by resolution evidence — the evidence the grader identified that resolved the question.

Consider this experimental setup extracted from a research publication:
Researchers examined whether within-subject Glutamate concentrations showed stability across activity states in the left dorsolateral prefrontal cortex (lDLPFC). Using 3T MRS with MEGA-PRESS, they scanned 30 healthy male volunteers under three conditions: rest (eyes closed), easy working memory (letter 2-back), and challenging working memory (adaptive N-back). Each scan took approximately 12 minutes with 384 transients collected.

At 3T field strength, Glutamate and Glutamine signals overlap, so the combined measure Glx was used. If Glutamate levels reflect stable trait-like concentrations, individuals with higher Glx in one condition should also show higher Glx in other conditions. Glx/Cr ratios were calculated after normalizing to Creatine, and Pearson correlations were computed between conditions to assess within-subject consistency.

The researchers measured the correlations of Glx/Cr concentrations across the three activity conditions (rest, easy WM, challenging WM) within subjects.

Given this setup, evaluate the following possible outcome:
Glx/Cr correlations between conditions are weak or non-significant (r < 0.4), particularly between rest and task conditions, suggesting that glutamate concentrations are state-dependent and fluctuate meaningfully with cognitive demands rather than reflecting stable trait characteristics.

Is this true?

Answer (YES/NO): NO